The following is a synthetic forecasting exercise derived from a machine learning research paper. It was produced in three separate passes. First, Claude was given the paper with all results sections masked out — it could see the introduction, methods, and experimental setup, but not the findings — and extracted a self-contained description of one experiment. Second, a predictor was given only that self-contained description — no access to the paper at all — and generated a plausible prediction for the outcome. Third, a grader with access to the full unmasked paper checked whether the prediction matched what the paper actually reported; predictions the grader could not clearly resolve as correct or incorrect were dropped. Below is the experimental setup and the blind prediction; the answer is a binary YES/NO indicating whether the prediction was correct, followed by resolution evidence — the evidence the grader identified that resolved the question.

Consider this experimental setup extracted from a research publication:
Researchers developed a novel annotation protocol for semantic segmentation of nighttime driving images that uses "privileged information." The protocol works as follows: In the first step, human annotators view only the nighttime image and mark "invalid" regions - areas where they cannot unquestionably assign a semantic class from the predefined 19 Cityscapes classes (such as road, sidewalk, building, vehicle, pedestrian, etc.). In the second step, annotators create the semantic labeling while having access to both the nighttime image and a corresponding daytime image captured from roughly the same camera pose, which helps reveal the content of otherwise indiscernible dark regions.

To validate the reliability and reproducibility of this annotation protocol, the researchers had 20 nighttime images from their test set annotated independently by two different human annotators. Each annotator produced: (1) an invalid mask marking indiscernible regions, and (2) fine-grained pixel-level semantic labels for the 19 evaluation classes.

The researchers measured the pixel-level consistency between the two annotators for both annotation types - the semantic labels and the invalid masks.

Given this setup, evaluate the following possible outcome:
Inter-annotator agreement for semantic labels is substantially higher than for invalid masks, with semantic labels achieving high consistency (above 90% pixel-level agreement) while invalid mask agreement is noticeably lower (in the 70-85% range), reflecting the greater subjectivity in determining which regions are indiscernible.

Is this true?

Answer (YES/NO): NO